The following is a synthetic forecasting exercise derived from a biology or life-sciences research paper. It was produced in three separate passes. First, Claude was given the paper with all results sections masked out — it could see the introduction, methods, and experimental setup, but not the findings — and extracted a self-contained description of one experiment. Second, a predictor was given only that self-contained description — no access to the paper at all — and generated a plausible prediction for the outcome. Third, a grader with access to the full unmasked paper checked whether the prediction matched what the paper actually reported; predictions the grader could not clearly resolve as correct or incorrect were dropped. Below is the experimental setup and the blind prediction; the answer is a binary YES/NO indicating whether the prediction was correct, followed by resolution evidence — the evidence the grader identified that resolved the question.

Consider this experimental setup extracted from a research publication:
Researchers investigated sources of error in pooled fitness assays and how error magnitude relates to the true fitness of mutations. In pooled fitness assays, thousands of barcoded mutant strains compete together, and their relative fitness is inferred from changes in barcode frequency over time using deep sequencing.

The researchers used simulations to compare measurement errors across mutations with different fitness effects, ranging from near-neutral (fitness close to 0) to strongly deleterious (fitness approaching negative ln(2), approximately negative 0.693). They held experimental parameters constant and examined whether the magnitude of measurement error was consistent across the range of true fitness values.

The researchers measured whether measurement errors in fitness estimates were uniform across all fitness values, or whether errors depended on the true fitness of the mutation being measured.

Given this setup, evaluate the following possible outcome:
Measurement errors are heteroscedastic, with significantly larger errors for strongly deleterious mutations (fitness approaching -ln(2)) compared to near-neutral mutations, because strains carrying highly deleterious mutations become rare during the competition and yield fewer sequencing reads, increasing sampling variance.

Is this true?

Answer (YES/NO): YES